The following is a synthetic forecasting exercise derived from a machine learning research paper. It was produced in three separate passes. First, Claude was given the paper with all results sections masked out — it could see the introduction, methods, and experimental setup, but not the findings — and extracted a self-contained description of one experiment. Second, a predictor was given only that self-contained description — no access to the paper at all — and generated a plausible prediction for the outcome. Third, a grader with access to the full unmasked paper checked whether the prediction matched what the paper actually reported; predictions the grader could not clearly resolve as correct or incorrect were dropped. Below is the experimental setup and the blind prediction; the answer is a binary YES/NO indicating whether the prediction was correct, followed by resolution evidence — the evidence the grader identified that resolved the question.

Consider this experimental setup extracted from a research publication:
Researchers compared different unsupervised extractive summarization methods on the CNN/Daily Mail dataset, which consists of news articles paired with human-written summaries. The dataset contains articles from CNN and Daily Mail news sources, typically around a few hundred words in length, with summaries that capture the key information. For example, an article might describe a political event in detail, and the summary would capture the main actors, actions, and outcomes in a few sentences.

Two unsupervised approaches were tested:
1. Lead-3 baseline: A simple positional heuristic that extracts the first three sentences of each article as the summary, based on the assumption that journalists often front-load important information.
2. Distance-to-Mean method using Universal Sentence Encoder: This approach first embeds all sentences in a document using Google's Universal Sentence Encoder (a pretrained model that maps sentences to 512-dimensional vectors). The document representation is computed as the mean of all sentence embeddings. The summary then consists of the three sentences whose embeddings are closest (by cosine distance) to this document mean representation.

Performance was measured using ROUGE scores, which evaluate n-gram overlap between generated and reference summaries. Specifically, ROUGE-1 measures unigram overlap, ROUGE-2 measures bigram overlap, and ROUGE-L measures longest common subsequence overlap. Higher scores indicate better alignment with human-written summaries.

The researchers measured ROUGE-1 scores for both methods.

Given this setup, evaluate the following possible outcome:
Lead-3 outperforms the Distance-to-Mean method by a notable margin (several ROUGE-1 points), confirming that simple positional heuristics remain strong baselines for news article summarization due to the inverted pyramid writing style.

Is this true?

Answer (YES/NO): YES